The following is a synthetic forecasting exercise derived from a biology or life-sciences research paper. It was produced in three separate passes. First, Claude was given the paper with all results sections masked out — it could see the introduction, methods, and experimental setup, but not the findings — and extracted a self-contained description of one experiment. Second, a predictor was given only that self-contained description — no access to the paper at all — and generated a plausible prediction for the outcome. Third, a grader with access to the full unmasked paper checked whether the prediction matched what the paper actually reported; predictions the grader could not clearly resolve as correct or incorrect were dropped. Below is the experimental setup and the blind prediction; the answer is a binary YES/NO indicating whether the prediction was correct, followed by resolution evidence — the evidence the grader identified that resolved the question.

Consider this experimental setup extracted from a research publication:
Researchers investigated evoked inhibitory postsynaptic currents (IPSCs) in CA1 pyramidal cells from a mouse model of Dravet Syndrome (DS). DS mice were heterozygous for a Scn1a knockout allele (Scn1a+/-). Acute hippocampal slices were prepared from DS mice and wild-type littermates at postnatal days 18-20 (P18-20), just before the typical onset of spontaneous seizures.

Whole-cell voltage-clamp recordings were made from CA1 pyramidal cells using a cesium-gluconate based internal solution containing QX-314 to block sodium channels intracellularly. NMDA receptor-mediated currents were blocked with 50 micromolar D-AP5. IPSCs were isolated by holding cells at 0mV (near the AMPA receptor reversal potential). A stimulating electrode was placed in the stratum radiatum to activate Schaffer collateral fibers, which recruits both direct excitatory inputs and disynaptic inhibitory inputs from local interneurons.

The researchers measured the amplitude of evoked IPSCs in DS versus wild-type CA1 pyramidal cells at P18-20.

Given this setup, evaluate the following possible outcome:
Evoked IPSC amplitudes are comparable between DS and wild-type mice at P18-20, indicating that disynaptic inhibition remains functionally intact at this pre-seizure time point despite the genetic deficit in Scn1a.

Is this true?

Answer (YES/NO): NO